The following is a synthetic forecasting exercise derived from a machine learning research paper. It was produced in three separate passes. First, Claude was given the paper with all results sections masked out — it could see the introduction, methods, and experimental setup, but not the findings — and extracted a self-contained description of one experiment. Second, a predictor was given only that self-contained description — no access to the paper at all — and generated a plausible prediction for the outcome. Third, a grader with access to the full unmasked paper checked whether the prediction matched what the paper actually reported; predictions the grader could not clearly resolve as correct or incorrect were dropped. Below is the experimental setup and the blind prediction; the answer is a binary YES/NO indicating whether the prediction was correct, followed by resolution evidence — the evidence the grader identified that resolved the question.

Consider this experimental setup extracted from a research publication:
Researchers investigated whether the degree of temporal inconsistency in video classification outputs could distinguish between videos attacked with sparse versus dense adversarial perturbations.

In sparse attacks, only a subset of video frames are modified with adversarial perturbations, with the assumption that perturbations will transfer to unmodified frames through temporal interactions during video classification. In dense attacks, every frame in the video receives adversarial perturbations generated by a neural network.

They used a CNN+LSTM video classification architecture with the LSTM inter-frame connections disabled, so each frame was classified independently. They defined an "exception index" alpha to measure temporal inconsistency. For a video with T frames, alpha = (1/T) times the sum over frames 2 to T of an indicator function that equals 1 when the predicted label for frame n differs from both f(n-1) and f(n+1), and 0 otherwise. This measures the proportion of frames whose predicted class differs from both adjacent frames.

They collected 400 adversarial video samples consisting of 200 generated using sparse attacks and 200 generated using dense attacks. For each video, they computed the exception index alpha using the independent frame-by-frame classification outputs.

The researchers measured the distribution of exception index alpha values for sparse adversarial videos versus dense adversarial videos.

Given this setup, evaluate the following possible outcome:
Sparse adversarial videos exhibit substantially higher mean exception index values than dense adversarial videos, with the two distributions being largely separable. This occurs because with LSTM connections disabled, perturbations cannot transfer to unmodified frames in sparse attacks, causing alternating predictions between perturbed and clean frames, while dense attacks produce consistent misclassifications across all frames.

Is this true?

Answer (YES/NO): NO